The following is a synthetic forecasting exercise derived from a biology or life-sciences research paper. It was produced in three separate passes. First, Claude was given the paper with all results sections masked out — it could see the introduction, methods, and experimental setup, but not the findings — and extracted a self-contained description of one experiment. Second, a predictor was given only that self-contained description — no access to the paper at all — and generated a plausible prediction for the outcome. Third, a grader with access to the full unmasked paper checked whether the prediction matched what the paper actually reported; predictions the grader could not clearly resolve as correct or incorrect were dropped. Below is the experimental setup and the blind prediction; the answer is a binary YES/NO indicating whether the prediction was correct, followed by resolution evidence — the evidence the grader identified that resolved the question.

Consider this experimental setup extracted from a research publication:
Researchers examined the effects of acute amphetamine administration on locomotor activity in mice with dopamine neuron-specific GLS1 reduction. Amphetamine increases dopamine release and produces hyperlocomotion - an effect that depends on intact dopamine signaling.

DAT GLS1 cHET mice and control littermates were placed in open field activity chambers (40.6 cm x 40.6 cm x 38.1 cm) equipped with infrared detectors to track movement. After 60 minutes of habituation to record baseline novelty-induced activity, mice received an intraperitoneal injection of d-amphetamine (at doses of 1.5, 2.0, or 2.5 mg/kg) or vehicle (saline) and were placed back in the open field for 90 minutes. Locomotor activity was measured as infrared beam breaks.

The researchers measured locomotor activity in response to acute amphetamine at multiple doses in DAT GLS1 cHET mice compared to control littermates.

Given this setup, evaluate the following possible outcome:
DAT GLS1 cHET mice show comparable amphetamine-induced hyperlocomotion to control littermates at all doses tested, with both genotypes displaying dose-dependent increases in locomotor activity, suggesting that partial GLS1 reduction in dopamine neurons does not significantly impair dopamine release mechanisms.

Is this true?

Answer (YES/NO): YES